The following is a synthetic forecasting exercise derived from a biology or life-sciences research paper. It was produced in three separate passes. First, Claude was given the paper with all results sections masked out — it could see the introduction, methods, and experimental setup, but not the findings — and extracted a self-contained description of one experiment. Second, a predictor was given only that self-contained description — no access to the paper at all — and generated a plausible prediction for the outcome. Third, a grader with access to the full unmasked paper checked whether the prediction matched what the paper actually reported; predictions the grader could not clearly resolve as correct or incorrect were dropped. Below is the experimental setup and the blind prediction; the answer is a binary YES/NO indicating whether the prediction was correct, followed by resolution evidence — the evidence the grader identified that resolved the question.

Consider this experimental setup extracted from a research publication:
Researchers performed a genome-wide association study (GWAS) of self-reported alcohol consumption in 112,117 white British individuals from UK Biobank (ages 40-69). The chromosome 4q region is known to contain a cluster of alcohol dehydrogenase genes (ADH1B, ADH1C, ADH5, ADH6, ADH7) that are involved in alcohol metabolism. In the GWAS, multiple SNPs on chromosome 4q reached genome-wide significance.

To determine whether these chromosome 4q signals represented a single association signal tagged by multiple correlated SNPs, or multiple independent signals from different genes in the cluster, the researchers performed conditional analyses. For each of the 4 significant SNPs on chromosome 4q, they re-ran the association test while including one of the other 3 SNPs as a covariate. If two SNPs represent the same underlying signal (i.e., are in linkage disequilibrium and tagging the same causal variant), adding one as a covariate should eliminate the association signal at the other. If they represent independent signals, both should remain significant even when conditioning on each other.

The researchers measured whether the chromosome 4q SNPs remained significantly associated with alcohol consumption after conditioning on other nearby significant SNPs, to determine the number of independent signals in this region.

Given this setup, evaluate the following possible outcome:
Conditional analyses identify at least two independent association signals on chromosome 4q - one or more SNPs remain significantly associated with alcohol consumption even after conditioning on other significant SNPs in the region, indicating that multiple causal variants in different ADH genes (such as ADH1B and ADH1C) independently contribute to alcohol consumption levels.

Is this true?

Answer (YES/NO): YES